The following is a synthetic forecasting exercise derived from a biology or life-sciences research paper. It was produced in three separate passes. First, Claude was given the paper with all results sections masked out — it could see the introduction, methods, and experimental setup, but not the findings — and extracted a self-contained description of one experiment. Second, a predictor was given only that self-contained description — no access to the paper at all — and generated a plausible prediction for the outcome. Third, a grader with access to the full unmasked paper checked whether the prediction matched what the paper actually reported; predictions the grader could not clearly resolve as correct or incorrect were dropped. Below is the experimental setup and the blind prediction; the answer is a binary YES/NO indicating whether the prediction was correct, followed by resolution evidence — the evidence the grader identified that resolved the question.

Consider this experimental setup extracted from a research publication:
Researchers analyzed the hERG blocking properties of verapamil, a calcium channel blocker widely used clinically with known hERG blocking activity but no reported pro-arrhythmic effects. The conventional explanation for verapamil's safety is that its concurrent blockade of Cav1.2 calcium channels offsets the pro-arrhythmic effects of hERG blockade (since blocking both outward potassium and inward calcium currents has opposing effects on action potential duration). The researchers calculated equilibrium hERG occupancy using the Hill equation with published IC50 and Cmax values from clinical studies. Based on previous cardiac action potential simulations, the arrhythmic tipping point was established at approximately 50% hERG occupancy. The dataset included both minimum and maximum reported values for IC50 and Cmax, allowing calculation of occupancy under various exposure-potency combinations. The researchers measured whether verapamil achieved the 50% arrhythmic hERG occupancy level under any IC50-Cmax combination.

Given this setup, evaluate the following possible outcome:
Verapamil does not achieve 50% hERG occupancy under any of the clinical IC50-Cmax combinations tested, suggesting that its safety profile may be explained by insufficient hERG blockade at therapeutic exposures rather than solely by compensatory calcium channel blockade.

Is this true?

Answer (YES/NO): YES